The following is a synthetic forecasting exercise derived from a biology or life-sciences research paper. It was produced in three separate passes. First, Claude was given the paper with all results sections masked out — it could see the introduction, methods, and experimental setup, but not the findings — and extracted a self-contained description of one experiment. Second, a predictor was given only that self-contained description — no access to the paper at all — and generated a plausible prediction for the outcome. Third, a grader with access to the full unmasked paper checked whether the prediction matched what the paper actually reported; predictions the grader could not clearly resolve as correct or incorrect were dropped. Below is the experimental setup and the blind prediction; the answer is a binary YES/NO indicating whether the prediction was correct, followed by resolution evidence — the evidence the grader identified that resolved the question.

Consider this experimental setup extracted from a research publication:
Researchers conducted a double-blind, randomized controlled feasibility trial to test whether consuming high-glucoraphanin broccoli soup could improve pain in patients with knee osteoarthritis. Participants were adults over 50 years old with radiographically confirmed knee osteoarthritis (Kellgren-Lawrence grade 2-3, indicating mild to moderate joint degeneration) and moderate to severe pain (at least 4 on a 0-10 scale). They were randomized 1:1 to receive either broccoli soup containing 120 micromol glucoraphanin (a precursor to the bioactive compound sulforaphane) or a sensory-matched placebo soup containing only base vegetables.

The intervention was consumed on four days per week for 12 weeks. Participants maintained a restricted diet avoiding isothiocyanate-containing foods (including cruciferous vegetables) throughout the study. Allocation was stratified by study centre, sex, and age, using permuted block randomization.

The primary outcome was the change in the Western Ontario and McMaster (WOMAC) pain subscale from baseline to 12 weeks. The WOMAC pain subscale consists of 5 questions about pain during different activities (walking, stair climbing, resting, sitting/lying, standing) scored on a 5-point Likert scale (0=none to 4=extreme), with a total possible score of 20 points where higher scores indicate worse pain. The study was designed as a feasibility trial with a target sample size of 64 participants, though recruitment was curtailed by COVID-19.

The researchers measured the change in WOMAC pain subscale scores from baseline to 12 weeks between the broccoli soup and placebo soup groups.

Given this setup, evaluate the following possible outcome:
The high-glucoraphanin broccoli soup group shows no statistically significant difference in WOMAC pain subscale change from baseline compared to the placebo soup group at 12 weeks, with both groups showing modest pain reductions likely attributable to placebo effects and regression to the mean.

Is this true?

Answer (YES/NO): NO